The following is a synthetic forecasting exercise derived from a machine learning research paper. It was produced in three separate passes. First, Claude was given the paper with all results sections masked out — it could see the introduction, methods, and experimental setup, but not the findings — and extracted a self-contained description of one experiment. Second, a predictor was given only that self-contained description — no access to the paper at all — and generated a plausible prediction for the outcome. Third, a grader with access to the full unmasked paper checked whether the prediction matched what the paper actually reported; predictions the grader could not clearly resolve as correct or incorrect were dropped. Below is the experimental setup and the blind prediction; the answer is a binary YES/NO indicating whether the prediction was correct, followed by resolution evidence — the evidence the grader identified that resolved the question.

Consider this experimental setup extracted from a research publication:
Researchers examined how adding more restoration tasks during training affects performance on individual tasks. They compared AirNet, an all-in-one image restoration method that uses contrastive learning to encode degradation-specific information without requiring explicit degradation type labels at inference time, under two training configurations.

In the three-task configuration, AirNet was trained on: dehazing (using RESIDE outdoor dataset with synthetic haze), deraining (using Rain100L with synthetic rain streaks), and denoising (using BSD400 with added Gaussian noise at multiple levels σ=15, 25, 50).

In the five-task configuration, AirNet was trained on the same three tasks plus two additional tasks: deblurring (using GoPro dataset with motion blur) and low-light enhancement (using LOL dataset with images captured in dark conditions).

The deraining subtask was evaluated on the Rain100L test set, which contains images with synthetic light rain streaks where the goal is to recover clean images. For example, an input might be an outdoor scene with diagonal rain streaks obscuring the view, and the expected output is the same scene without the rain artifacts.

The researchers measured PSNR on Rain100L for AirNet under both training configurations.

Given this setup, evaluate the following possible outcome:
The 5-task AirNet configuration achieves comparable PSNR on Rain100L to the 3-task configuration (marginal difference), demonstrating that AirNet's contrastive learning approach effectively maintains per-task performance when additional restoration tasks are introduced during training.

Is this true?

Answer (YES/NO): NO